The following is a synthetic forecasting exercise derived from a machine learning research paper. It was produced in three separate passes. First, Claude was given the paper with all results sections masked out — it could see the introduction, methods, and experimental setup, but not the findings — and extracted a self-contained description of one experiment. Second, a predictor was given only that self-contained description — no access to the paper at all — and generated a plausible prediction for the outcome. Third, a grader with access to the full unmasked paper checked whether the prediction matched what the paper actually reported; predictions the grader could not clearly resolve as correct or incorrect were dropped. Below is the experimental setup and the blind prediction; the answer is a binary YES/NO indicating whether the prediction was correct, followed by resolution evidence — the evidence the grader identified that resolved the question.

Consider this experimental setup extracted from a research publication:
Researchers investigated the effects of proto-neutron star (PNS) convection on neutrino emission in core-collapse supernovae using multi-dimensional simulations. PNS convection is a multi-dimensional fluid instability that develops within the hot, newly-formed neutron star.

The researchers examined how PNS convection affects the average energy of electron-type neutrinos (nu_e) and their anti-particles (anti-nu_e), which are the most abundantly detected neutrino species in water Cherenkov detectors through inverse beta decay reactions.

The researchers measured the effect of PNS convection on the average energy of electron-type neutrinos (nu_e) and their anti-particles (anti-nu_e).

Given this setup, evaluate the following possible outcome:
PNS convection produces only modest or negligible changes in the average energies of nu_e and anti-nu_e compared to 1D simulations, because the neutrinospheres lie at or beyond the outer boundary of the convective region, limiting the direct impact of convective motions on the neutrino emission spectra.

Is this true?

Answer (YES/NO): NO